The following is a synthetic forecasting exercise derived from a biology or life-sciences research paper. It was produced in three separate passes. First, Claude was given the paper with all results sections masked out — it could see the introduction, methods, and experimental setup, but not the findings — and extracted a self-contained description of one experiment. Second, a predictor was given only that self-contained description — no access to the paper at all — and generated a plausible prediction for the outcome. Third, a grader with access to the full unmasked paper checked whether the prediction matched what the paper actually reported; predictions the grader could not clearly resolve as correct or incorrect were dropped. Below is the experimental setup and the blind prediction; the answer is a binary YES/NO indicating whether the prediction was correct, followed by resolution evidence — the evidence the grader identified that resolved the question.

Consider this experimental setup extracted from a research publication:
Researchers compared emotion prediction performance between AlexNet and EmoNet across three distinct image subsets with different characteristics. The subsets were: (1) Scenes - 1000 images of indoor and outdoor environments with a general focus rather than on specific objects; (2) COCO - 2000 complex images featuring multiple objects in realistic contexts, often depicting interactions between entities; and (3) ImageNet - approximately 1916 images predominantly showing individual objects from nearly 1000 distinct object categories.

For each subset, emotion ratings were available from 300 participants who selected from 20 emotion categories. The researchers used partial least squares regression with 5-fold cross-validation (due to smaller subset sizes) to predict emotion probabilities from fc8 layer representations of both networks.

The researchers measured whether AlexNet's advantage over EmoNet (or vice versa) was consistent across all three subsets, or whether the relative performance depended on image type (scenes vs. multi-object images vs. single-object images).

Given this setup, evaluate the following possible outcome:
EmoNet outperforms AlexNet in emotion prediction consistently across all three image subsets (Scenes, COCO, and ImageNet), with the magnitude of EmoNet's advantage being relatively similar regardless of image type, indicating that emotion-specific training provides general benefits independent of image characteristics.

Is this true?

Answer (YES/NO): NO